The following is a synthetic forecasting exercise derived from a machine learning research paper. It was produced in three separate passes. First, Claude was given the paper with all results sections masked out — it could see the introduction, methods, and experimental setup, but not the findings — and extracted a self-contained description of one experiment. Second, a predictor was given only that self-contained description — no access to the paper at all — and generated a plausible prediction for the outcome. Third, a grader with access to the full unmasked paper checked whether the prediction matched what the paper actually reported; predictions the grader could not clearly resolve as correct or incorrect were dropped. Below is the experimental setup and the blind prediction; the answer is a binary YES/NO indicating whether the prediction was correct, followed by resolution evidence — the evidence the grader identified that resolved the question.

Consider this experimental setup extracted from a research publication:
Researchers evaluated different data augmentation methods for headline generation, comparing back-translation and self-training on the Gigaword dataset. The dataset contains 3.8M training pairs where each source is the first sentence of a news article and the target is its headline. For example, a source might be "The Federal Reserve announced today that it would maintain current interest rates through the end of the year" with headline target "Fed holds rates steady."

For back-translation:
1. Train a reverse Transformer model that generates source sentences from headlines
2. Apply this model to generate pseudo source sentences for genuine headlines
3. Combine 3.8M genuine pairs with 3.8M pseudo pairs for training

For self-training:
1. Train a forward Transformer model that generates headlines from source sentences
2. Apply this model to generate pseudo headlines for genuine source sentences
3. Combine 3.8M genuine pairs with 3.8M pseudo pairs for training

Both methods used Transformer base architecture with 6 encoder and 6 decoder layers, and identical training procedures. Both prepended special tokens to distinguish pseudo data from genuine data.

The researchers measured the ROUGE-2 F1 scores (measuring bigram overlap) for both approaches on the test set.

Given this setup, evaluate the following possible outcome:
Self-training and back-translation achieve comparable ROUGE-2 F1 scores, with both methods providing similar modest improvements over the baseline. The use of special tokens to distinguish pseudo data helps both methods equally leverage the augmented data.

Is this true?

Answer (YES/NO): YES